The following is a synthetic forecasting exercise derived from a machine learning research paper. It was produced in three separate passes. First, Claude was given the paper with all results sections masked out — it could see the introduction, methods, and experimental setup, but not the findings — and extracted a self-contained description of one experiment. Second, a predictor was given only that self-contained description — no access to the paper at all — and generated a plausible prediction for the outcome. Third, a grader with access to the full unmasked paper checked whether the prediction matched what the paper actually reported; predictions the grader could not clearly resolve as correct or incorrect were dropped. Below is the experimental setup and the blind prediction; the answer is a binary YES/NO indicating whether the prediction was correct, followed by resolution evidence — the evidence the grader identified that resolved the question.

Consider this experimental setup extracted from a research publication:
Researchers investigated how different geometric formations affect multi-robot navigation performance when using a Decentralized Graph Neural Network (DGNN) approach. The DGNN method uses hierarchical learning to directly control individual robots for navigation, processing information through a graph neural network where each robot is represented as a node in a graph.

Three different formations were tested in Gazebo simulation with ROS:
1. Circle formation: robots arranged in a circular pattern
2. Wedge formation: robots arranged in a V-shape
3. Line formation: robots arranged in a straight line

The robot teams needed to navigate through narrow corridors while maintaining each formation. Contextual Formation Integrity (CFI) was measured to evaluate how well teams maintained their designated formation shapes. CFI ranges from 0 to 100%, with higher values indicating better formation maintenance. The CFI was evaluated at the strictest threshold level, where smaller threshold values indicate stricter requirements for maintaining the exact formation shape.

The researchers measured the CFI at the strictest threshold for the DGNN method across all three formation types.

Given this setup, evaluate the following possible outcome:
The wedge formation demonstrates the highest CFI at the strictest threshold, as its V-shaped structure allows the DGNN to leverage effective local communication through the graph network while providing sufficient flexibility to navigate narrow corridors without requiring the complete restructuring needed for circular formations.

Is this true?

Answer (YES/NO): NO